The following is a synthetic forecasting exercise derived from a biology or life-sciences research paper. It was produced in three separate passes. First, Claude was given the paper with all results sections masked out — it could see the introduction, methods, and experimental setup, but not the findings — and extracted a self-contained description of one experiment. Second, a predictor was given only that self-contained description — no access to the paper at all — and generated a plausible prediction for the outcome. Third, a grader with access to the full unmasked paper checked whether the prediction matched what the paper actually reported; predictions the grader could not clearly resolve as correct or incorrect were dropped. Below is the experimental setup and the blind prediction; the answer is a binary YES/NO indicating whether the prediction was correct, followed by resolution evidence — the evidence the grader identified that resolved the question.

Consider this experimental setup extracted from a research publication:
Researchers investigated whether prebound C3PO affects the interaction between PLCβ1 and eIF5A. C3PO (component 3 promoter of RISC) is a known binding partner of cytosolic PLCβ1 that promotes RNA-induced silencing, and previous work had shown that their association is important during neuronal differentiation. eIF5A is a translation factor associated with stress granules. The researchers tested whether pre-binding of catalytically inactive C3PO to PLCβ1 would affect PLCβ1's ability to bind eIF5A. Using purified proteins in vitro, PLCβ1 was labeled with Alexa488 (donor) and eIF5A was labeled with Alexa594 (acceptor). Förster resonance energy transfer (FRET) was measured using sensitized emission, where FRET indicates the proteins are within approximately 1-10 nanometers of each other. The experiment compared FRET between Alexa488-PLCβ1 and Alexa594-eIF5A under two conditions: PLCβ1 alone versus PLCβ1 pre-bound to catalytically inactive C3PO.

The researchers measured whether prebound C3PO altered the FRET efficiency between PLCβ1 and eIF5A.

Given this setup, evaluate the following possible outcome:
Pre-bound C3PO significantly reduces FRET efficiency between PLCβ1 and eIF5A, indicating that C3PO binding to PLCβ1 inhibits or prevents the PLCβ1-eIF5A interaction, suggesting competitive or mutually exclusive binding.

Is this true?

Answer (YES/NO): YES